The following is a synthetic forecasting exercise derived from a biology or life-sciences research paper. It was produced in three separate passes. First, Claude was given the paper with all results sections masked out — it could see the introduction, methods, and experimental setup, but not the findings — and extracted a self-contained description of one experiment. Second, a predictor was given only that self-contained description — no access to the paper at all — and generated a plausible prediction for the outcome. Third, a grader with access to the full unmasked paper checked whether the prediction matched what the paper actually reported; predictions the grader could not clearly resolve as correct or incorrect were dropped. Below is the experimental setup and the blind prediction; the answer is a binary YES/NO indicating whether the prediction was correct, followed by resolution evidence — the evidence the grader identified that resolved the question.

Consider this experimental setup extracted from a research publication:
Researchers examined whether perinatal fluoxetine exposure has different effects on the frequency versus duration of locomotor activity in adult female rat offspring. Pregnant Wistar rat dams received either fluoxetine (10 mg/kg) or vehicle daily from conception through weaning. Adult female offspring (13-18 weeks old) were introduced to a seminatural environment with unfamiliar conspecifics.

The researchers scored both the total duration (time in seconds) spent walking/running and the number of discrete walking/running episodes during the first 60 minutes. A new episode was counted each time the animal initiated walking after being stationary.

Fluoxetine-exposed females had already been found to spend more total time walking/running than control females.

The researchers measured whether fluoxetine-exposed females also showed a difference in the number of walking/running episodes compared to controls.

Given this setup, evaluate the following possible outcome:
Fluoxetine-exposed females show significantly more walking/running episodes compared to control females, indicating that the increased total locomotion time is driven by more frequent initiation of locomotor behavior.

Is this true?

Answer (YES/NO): YES